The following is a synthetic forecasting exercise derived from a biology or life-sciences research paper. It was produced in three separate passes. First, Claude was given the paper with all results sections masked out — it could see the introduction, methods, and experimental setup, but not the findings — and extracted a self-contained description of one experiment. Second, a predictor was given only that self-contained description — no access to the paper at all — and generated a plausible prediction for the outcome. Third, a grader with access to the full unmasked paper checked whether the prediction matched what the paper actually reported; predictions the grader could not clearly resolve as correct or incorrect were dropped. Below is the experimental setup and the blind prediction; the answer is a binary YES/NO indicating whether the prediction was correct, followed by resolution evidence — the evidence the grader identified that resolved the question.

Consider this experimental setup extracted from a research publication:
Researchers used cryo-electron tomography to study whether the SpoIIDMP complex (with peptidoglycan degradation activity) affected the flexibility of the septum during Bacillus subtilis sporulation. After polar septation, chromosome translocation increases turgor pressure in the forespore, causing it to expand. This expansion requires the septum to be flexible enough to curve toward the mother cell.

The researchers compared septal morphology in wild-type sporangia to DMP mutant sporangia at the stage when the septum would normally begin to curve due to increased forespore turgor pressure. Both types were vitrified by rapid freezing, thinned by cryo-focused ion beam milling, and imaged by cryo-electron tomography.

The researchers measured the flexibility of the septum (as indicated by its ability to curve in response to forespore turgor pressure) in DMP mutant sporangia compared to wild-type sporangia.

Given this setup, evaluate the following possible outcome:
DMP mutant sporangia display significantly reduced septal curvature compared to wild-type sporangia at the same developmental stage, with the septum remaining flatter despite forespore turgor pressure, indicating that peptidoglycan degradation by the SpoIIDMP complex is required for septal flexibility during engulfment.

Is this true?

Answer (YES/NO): YES